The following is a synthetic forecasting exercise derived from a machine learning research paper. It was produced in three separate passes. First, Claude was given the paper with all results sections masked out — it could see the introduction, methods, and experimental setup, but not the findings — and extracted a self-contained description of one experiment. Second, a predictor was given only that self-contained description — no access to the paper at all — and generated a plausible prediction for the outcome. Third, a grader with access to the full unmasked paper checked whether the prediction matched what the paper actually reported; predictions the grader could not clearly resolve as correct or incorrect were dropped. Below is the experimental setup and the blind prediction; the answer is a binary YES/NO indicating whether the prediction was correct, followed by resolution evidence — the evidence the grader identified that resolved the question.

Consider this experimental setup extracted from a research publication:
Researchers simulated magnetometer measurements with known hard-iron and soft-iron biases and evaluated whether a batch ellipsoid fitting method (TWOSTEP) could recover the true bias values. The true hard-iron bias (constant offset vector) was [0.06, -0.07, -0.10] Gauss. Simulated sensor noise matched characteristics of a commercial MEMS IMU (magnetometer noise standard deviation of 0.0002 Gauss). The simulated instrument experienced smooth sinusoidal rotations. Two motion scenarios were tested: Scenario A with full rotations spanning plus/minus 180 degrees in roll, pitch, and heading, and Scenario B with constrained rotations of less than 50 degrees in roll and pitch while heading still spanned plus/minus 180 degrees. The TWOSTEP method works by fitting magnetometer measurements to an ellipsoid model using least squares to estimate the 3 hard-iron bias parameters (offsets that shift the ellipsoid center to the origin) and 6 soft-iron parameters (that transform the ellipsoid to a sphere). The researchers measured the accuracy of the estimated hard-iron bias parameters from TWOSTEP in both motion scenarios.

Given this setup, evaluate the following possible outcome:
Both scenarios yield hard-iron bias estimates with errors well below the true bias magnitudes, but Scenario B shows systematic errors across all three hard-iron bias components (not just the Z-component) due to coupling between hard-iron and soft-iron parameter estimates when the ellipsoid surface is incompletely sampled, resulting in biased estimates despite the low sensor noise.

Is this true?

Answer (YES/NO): NO